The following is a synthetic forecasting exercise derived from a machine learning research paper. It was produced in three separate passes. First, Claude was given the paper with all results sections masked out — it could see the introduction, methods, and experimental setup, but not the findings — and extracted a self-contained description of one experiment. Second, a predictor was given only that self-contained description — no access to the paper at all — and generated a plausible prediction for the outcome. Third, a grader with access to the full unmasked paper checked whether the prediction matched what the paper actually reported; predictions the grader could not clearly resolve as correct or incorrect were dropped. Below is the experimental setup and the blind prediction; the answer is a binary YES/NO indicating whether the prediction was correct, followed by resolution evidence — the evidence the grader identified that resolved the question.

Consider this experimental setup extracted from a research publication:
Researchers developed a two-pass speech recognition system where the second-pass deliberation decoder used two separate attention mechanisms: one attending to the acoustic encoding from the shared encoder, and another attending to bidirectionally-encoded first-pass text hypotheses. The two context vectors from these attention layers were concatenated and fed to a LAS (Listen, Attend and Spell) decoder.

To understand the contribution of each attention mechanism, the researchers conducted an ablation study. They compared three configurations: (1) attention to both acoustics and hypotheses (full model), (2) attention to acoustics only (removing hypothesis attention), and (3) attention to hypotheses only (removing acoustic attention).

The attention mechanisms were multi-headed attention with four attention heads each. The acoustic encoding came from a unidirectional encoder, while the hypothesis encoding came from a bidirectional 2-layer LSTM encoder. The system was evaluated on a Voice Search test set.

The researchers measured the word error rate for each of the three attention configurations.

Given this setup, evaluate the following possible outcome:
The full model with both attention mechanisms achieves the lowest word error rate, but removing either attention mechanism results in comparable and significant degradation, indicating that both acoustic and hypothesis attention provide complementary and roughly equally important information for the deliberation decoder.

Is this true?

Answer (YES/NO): YES